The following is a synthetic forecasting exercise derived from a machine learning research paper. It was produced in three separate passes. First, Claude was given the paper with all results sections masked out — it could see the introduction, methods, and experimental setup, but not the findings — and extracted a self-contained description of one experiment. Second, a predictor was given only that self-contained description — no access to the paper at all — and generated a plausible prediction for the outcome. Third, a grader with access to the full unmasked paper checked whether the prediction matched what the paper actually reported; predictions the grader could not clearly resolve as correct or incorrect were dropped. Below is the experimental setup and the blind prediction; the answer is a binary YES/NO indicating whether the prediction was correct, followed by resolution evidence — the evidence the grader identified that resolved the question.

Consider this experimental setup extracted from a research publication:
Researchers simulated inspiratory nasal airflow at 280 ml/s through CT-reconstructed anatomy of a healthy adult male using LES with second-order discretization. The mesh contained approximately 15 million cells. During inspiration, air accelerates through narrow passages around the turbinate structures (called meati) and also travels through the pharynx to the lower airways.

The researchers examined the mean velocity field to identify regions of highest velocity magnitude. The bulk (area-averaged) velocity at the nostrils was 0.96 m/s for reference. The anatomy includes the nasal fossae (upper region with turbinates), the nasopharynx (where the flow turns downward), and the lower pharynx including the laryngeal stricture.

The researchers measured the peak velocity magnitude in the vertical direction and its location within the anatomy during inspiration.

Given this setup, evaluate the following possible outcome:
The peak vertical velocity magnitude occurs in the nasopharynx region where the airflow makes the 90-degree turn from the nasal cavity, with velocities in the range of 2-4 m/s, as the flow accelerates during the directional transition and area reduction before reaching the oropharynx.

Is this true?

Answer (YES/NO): NO